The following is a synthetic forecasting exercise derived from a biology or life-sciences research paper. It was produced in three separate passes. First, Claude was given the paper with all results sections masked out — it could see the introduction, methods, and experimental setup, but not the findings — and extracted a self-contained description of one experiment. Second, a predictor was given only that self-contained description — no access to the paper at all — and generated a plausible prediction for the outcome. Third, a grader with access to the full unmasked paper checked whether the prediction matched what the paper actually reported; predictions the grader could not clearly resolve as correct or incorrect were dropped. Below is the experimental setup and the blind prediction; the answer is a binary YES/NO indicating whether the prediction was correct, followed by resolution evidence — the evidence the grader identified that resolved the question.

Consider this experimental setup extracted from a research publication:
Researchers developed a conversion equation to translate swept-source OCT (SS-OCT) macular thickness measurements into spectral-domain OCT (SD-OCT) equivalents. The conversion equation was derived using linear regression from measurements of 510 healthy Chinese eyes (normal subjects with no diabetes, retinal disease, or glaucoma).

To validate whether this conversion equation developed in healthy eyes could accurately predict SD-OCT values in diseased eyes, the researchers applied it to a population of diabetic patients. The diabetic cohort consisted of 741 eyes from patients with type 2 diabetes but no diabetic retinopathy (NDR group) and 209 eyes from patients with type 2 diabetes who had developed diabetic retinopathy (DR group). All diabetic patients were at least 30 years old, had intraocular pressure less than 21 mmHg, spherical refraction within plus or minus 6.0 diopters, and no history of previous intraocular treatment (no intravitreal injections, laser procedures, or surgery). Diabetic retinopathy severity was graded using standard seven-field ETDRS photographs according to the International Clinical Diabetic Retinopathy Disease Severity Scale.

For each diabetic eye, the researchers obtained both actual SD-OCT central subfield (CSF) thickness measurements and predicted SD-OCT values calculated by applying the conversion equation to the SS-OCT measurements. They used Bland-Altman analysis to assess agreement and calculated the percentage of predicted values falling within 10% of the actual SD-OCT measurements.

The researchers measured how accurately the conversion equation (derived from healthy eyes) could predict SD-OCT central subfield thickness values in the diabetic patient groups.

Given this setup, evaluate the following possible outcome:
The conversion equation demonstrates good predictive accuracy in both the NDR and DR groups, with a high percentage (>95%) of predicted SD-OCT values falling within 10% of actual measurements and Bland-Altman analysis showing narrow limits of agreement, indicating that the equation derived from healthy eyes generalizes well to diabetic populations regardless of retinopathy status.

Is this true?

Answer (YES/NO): YES